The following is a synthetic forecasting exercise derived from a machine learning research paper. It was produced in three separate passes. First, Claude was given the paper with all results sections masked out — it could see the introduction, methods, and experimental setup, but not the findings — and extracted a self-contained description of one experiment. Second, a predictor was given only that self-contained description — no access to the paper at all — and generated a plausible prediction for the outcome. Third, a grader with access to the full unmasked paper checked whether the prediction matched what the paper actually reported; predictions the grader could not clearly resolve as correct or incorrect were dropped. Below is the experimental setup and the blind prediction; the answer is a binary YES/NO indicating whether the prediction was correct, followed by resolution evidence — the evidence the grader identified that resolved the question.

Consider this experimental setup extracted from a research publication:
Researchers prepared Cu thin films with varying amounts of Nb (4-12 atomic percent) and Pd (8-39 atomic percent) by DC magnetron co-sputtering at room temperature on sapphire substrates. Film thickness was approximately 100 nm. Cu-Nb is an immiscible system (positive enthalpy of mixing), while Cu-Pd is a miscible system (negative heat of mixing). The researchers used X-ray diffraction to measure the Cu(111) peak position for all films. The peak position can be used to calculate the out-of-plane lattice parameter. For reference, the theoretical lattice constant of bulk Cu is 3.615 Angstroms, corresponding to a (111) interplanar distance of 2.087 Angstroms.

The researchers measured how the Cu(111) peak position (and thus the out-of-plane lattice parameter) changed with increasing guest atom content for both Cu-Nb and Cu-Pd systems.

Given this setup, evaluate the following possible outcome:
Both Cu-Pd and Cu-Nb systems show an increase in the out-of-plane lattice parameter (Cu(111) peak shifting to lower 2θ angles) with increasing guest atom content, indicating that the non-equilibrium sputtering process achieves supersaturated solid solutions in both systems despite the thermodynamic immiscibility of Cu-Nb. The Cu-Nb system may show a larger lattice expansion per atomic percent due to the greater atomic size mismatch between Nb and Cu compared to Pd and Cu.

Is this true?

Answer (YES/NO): YES